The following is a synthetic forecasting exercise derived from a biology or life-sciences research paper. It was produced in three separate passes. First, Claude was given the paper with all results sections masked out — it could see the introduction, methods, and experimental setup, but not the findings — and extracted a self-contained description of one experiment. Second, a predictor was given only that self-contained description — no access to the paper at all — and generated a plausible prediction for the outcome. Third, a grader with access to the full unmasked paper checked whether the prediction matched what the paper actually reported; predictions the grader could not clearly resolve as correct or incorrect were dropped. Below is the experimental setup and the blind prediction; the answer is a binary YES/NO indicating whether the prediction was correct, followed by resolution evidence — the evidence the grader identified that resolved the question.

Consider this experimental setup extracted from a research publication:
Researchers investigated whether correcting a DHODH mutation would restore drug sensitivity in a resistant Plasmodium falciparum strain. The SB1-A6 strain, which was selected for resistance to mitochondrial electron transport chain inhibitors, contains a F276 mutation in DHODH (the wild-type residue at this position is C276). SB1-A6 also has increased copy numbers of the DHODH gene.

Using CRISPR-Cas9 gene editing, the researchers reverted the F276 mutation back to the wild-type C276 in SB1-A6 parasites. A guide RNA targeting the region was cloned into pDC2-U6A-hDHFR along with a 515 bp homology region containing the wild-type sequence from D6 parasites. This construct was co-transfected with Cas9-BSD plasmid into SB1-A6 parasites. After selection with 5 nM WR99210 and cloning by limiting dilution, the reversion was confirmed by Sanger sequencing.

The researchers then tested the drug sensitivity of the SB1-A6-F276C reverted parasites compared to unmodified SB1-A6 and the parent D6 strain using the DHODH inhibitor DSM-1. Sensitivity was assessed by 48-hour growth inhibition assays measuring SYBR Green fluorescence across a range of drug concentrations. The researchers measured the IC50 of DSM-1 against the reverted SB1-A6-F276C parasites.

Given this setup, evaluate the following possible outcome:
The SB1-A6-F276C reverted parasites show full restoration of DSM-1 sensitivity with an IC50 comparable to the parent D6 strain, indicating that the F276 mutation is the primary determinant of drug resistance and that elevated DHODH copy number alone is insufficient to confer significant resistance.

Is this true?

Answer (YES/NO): NO